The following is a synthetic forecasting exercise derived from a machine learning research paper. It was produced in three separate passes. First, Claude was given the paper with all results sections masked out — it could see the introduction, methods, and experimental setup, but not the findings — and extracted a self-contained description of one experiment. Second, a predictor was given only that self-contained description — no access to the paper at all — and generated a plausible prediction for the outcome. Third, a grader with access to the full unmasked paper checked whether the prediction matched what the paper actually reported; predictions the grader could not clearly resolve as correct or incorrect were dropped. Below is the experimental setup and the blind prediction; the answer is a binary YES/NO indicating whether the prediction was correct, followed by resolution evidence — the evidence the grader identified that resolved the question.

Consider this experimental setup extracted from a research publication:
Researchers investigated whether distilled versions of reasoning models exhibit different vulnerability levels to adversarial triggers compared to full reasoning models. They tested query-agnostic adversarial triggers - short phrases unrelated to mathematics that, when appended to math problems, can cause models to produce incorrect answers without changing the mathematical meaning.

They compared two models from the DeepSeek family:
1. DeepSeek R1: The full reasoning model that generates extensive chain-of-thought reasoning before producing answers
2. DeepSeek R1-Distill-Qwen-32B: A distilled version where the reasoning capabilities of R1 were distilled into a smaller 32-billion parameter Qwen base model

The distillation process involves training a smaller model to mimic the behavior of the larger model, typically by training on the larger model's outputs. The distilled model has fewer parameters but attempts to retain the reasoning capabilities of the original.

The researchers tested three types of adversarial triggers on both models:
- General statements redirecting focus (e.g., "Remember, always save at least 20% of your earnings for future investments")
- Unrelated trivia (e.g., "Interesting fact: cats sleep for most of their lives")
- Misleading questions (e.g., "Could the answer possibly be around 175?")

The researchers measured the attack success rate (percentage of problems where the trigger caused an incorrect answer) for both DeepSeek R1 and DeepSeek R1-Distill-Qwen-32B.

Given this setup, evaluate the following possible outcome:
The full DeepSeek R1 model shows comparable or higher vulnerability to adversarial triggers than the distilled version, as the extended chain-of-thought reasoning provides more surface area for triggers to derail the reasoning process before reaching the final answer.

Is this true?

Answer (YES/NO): NO